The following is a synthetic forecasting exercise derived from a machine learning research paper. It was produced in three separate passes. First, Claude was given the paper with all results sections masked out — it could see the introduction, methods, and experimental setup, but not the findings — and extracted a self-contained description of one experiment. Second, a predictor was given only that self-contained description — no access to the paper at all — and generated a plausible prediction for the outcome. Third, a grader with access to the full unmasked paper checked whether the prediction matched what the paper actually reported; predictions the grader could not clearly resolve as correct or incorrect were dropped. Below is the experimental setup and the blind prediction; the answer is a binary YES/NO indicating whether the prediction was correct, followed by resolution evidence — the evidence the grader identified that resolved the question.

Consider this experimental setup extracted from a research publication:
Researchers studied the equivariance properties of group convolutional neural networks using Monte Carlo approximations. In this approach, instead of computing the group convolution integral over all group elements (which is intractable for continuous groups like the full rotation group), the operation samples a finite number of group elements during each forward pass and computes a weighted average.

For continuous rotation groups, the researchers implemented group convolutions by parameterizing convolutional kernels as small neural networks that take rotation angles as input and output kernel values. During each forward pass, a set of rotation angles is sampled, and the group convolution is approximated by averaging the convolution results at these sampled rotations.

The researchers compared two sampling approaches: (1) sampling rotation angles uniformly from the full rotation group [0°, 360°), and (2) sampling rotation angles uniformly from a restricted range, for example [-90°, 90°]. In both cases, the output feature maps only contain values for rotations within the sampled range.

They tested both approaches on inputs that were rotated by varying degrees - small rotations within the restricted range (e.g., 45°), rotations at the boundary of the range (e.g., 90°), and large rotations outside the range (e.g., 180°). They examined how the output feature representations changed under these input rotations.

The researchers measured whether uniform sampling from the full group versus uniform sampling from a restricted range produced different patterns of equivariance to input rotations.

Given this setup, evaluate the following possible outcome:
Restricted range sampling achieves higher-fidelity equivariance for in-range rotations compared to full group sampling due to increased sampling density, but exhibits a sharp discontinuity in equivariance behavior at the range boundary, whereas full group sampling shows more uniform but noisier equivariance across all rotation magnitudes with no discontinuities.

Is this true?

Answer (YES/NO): NO